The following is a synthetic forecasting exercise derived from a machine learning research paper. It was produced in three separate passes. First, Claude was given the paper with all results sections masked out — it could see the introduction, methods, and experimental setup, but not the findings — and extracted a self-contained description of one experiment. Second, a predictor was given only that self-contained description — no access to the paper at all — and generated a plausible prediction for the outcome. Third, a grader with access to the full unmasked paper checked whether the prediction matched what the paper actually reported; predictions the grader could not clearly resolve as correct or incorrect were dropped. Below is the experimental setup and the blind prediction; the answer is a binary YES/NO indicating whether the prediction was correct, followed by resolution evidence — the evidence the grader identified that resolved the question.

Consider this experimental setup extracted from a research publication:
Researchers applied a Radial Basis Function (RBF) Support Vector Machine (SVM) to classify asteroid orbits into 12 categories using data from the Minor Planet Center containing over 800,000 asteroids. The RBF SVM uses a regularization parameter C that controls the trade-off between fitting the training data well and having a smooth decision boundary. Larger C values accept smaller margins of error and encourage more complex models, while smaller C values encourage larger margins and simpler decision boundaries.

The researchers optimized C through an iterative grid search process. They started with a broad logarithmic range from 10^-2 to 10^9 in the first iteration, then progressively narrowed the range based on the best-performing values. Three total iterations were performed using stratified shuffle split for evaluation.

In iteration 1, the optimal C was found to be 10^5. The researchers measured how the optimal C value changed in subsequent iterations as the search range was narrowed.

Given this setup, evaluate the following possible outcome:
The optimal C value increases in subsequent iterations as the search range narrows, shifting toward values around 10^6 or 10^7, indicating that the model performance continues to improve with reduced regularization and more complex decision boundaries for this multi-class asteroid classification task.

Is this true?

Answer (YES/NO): YES